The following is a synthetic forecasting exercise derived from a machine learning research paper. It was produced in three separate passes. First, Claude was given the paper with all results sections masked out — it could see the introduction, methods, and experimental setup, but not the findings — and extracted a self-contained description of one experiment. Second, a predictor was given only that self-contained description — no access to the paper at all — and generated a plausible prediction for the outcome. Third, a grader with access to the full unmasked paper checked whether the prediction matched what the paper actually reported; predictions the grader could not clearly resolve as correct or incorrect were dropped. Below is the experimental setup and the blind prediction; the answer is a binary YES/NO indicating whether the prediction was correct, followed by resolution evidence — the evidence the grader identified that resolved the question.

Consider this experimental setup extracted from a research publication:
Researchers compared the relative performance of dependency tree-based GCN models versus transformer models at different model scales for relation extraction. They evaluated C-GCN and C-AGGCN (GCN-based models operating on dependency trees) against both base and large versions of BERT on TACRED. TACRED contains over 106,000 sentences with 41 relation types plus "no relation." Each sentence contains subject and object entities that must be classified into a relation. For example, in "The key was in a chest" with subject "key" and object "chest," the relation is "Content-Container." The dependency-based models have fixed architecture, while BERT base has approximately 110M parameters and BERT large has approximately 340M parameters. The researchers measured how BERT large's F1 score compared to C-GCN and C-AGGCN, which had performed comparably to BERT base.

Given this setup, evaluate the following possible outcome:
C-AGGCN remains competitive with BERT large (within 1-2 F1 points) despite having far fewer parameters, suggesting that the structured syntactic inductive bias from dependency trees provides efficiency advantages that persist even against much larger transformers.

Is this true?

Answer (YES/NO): NO